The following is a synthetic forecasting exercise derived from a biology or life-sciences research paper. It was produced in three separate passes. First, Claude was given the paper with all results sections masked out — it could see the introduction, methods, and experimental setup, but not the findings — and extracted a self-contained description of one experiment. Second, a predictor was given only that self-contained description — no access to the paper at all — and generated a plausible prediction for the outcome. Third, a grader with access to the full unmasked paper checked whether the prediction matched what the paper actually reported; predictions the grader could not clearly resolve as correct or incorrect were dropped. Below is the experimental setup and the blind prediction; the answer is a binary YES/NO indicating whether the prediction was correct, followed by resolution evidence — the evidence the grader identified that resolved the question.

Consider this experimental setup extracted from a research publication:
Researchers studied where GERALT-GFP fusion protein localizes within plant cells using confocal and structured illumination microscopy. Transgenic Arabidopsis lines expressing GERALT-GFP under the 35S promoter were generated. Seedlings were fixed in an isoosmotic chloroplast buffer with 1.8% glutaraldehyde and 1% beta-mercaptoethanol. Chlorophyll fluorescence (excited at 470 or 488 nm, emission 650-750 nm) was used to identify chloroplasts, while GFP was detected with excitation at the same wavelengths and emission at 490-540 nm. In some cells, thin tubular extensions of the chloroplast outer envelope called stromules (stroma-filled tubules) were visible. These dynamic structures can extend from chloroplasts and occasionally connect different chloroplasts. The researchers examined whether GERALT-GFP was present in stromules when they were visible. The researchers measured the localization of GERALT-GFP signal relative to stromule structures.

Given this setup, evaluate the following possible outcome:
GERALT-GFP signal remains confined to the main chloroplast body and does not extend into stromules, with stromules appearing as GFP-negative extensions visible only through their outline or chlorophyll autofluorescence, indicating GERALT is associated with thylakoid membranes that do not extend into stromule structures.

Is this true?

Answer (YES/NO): NO